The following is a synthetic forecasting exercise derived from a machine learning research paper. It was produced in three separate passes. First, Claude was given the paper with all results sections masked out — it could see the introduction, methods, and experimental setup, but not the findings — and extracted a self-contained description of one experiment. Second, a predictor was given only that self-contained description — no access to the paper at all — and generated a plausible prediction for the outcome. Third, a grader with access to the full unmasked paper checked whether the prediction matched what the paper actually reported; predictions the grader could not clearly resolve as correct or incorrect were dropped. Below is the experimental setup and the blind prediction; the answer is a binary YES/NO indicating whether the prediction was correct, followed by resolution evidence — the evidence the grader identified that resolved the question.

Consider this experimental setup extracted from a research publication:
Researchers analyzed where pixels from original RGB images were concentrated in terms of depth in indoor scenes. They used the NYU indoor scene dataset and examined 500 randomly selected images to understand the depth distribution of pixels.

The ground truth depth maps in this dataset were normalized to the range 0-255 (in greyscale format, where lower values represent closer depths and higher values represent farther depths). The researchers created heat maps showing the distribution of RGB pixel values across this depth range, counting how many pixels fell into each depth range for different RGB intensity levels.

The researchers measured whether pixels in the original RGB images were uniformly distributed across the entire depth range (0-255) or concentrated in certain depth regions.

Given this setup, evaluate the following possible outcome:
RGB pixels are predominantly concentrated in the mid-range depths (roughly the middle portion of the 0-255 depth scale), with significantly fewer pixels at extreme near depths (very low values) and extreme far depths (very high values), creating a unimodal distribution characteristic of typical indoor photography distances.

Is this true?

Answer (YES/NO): NO